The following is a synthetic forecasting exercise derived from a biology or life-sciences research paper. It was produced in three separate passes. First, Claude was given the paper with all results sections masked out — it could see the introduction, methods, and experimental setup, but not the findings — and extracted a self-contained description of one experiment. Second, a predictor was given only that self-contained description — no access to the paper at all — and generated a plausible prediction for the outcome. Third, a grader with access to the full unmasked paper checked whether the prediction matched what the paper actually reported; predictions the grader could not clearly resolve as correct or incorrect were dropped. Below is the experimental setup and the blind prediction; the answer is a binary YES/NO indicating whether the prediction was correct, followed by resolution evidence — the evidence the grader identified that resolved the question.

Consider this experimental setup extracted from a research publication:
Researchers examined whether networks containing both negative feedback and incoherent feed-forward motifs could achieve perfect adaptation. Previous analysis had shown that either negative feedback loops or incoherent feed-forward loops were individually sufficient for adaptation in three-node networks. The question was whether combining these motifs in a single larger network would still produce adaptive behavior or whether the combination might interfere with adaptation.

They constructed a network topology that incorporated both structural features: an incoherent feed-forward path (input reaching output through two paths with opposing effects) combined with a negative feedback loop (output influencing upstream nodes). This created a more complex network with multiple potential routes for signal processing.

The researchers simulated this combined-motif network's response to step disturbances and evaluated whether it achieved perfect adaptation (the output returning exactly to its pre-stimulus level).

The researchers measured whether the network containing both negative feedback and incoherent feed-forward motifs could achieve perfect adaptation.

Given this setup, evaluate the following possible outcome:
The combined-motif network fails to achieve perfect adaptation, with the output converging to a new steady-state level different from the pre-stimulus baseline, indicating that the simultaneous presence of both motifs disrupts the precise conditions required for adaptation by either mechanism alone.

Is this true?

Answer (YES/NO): NO